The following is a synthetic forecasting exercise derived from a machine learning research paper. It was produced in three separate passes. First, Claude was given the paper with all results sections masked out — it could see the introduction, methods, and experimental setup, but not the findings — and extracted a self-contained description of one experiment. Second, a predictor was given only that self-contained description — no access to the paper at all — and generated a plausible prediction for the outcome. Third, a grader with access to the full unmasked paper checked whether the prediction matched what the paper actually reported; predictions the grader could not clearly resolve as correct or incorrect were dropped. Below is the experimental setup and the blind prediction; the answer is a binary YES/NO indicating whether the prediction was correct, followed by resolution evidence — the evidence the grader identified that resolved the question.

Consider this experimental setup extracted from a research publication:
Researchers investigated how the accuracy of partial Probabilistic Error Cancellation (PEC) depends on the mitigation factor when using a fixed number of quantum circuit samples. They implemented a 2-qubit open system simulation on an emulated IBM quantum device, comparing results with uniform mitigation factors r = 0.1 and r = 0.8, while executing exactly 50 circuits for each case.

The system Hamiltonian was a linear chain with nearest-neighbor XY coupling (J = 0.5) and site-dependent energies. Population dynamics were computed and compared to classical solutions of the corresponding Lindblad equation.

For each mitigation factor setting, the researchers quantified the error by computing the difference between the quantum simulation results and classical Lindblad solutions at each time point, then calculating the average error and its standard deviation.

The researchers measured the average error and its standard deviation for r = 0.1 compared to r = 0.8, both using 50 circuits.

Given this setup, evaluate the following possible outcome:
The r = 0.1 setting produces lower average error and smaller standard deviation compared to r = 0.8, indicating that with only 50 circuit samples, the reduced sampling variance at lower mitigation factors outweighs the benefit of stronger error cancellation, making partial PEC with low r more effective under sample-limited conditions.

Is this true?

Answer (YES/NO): YES